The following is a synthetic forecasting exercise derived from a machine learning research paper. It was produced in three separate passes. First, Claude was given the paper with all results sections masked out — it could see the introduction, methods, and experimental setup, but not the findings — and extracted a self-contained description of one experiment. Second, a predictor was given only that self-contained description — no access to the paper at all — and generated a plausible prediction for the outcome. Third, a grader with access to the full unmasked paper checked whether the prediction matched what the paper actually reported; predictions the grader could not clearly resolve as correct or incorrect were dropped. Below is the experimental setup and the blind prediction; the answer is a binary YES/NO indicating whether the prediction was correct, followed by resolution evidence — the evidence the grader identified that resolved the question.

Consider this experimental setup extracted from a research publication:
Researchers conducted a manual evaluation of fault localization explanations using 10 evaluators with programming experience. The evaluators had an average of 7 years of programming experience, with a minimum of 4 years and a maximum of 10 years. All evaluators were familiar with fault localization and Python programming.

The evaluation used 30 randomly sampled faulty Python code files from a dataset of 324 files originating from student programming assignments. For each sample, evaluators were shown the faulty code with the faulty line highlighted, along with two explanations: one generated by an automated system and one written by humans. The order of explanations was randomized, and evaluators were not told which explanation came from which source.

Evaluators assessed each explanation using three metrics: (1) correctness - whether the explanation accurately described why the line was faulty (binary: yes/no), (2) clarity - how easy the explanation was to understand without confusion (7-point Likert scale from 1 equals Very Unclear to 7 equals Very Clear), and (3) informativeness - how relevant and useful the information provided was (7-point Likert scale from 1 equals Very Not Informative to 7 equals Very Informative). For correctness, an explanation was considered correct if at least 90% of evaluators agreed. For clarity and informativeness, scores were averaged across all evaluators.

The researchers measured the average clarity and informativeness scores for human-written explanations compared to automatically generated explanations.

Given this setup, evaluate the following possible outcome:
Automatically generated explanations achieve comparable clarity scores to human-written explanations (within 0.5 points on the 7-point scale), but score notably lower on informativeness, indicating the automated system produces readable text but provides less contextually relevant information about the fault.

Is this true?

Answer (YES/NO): NO